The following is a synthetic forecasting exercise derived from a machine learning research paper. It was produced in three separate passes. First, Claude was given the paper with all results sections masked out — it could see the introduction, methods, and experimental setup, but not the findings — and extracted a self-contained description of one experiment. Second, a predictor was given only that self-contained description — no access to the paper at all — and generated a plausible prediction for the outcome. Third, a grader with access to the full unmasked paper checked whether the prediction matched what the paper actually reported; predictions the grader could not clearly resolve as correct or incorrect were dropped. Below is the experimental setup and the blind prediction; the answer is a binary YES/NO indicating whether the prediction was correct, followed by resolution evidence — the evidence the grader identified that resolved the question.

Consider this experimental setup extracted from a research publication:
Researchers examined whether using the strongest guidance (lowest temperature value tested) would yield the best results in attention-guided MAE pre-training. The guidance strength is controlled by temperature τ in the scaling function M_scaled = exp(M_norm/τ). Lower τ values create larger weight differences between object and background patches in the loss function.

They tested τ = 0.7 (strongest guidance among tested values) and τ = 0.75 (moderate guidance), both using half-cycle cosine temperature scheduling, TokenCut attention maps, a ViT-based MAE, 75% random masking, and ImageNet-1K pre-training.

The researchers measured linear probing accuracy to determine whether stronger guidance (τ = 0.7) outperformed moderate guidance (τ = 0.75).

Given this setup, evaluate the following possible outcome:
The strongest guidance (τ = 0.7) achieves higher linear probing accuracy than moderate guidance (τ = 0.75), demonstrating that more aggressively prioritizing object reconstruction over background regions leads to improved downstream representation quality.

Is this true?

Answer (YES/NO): NO